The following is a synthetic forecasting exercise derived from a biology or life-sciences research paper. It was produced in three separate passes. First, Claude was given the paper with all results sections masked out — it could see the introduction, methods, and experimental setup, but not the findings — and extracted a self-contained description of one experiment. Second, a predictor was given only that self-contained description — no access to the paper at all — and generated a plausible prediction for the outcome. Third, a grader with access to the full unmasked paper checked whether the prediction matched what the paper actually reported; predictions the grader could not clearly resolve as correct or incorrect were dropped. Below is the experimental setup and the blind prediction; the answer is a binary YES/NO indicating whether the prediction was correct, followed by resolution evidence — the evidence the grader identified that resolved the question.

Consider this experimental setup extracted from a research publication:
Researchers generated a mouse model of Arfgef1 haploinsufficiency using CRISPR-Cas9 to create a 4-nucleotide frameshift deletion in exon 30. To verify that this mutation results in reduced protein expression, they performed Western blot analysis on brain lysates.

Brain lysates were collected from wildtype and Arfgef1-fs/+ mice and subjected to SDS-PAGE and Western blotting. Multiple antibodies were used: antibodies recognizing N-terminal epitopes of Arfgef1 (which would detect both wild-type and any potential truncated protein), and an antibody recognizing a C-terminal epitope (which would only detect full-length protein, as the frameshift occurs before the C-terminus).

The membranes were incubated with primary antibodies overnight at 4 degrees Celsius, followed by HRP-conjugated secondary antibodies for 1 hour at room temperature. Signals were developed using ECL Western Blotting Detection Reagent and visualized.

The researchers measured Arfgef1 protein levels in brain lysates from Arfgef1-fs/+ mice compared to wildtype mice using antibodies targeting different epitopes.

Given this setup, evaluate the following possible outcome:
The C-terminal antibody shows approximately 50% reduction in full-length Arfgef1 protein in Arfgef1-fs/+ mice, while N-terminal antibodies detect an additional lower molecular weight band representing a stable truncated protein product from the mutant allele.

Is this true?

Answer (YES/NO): NO